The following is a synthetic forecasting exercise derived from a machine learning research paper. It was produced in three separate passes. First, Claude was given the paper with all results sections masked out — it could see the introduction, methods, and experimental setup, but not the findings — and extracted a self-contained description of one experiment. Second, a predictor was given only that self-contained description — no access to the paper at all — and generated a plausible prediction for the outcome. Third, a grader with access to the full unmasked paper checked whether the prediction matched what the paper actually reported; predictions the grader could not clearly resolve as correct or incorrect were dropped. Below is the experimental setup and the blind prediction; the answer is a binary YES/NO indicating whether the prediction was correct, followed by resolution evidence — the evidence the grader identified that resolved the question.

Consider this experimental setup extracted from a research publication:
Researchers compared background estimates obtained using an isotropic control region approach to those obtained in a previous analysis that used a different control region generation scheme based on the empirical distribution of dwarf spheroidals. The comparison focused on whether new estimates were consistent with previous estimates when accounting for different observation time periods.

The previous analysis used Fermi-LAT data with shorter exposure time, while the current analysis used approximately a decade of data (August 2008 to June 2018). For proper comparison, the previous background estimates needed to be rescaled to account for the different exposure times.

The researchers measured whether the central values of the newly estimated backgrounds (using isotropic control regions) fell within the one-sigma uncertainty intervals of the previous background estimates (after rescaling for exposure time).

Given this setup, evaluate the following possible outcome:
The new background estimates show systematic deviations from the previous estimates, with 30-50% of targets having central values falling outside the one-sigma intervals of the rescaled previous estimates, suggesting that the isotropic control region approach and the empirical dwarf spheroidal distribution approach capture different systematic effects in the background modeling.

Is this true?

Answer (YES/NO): NO